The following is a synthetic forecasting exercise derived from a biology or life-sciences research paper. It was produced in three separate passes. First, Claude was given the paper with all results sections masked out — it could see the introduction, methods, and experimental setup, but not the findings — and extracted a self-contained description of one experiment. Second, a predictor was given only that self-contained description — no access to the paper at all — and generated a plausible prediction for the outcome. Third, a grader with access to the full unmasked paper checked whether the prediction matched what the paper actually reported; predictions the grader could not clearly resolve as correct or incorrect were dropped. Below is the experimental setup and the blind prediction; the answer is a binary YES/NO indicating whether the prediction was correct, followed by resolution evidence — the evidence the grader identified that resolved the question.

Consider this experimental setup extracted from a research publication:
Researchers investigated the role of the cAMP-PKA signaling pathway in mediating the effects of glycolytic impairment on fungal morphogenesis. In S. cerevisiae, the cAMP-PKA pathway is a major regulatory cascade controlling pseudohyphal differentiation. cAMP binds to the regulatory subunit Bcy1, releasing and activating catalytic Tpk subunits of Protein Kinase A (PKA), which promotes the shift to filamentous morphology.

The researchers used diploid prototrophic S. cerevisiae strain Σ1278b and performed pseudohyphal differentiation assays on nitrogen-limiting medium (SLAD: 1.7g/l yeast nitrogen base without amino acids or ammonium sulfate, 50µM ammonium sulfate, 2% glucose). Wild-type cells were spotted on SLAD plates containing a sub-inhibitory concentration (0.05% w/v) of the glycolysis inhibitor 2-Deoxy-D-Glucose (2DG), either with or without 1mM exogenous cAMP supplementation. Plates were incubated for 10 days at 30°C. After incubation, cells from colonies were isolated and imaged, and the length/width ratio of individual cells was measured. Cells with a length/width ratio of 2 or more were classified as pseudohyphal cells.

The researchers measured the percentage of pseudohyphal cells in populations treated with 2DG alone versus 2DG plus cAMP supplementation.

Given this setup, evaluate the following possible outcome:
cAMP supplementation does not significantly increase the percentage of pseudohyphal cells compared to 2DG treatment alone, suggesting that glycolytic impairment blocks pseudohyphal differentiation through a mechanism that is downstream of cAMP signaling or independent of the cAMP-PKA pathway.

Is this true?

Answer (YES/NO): YES